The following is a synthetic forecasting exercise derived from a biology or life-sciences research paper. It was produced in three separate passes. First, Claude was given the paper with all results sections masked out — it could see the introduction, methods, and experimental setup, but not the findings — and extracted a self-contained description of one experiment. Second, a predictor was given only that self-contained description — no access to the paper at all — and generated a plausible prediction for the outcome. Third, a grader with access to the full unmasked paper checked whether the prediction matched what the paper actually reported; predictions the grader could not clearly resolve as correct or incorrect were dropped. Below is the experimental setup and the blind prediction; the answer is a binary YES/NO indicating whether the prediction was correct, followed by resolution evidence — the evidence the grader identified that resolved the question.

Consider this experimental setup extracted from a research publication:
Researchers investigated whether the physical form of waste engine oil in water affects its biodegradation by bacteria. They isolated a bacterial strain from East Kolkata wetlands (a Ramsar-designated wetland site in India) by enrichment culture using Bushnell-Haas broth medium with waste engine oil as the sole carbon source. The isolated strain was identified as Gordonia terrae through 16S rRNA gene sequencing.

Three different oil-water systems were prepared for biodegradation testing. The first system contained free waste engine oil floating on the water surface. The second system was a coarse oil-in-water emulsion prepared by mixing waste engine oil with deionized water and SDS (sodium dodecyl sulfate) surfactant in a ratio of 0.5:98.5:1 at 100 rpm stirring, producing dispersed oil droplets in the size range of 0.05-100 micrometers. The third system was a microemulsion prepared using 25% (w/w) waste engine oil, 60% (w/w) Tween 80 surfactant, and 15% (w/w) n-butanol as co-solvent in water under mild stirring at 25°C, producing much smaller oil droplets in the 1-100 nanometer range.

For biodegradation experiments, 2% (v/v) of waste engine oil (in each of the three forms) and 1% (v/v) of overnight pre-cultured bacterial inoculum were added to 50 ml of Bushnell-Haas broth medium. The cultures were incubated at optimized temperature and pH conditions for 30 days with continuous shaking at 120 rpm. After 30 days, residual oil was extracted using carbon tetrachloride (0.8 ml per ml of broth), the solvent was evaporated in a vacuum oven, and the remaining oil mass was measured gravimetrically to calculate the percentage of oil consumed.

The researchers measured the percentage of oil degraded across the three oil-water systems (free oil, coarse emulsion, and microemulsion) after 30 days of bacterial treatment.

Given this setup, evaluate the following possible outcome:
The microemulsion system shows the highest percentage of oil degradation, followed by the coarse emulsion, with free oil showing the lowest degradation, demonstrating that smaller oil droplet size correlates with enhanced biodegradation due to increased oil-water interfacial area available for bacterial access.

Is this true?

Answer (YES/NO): YES